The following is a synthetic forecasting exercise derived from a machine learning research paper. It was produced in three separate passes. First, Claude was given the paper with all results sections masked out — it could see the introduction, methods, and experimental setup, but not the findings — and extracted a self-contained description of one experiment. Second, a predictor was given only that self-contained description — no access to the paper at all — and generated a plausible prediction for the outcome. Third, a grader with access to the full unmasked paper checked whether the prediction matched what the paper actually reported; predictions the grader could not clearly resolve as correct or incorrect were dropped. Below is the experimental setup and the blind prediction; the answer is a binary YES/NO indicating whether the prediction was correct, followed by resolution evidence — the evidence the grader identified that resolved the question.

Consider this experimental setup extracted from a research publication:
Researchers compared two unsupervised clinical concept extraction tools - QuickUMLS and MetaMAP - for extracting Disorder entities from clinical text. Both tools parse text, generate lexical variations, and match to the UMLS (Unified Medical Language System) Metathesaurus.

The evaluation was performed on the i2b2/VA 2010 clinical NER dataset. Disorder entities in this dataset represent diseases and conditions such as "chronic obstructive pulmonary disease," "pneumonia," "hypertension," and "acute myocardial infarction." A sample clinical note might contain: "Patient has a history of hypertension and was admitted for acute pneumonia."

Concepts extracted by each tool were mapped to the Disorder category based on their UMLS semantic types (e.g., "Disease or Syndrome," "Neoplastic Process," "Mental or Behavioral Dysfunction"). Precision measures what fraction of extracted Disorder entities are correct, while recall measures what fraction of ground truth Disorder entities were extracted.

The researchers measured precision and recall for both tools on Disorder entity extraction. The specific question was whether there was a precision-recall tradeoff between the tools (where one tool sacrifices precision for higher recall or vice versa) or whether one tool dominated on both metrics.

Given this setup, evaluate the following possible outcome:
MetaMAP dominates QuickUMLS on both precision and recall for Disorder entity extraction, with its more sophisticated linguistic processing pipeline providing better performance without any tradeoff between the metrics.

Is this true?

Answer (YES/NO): NO